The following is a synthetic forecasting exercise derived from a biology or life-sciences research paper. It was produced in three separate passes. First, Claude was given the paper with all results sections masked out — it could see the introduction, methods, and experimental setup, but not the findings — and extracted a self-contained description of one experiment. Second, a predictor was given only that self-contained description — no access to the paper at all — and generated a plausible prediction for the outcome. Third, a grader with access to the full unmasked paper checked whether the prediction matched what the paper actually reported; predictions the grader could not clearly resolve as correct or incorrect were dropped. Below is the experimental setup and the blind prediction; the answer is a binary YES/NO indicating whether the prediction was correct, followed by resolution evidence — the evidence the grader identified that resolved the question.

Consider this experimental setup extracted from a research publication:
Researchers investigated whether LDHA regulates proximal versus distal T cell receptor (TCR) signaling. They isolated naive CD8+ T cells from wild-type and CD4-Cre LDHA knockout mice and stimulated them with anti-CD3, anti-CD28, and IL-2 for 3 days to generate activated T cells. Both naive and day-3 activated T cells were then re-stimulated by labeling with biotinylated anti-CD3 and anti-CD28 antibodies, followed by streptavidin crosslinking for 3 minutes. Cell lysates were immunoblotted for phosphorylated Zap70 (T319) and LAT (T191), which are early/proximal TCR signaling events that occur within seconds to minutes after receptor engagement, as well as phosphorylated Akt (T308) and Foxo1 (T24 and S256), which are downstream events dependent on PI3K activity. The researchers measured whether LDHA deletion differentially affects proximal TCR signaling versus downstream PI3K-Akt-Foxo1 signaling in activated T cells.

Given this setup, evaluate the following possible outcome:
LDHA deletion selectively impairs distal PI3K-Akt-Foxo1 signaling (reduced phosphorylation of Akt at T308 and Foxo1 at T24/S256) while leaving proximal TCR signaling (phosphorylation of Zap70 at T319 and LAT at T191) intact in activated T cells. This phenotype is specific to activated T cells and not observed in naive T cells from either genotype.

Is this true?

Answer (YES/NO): YES